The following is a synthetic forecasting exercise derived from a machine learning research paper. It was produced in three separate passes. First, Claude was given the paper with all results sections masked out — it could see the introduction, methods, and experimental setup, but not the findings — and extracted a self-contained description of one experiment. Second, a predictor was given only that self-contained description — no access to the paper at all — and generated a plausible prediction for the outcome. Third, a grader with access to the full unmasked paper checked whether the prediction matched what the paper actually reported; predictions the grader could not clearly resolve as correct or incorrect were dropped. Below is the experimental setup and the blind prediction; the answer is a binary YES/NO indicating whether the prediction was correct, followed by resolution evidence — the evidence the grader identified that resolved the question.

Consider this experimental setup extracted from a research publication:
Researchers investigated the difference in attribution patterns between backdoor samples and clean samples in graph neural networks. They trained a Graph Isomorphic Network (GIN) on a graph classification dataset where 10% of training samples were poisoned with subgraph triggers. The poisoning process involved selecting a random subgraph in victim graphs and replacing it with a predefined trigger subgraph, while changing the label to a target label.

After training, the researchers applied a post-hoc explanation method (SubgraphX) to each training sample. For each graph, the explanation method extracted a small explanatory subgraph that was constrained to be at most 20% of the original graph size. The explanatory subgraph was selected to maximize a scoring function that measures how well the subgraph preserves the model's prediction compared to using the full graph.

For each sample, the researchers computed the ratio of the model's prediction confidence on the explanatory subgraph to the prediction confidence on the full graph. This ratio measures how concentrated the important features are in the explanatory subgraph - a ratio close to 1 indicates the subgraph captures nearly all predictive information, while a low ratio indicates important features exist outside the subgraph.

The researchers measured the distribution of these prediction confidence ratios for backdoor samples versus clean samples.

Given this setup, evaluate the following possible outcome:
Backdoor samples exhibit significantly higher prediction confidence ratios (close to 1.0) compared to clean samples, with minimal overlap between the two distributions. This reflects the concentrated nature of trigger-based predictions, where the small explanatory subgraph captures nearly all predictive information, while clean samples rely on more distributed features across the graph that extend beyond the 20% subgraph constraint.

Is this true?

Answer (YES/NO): YES